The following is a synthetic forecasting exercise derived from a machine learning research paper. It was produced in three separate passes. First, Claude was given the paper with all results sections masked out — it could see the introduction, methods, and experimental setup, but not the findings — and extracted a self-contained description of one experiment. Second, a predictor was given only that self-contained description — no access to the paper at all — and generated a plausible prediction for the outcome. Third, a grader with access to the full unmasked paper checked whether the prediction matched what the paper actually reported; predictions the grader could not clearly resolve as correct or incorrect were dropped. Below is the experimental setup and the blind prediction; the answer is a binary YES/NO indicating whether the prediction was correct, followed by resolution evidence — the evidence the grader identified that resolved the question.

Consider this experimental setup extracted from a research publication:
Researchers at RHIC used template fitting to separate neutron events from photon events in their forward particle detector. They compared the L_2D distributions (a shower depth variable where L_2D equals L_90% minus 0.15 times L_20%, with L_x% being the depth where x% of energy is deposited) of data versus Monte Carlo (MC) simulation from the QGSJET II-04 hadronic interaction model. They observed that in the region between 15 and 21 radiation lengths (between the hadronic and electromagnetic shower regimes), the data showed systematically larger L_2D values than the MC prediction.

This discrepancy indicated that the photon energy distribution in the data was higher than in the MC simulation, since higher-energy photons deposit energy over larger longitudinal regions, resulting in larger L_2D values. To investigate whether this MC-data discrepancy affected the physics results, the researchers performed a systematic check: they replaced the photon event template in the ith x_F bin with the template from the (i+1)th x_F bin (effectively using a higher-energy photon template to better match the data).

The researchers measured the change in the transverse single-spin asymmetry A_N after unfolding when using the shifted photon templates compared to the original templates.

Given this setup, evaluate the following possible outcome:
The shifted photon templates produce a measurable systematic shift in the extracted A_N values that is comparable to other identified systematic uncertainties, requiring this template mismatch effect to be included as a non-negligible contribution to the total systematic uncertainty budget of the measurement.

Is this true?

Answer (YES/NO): NO